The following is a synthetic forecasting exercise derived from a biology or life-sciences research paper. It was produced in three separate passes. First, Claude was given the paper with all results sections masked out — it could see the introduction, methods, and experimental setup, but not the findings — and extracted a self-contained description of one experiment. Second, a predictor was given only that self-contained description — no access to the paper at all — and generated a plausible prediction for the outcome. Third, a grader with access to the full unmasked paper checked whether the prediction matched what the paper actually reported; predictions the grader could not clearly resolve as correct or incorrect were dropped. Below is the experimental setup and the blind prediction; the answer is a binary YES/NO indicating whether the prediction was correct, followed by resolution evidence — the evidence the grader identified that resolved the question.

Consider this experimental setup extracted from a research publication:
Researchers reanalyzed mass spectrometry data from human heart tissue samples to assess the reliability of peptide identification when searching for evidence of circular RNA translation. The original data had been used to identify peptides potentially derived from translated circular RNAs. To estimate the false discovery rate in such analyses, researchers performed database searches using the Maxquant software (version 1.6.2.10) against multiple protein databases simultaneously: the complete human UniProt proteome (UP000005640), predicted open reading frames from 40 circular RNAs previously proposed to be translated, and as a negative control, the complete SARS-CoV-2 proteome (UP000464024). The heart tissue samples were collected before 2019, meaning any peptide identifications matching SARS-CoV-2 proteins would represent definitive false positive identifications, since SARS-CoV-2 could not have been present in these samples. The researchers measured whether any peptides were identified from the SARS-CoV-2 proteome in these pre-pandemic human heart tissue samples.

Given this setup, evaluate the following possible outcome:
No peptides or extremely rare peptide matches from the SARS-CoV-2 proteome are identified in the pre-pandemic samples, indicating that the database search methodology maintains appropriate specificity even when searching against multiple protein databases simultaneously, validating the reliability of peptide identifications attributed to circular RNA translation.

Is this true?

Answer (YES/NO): NO